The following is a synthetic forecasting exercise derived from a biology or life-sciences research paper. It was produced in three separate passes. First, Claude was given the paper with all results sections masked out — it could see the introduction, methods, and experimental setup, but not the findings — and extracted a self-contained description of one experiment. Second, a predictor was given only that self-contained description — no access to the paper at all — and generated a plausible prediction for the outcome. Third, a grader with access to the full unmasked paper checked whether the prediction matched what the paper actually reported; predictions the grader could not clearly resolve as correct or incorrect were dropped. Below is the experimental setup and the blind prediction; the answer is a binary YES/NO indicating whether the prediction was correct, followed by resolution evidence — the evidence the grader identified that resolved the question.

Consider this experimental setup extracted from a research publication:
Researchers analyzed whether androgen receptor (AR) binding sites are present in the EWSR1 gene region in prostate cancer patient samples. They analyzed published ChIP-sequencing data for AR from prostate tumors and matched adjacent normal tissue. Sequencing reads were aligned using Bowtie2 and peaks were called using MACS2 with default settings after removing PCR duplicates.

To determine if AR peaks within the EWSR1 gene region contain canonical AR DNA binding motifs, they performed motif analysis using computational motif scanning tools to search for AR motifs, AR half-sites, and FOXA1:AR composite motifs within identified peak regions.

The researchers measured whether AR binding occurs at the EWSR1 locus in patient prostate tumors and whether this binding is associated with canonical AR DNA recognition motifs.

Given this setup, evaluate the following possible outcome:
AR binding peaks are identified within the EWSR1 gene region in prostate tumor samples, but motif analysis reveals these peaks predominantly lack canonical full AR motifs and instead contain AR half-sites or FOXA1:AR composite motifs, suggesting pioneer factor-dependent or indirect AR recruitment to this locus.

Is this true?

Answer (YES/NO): YES